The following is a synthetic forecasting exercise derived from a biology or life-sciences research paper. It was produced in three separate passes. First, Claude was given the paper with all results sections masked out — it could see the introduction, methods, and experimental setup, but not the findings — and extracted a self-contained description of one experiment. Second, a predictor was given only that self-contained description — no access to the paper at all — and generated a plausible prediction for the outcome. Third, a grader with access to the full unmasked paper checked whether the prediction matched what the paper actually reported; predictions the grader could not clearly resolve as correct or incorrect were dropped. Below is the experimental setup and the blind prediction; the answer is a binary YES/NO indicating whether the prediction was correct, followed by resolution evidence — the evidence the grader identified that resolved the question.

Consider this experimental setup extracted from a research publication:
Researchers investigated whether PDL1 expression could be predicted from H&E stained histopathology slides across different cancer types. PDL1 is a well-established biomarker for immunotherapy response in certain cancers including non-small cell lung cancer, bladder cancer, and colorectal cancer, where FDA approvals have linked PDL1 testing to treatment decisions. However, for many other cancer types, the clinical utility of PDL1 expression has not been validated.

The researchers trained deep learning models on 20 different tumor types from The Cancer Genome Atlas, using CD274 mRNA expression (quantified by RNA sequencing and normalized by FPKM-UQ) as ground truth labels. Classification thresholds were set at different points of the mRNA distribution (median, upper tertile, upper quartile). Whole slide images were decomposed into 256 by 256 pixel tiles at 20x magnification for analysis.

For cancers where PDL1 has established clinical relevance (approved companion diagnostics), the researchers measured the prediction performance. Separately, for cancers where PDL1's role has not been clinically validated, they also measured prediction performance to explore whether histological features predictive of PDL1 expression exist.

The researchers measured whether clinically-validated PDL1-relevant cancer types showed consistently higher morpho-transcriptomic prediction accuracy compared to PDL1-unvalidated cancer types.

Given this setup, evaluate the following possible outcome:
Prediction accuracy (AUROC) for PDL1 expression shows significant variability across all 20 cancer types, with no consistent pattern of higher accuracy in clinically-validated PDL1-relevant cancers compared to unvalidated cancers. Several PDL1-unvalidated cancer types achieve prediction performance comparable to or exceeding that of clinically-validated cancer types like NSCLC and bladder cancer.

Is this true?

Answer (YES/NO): NO